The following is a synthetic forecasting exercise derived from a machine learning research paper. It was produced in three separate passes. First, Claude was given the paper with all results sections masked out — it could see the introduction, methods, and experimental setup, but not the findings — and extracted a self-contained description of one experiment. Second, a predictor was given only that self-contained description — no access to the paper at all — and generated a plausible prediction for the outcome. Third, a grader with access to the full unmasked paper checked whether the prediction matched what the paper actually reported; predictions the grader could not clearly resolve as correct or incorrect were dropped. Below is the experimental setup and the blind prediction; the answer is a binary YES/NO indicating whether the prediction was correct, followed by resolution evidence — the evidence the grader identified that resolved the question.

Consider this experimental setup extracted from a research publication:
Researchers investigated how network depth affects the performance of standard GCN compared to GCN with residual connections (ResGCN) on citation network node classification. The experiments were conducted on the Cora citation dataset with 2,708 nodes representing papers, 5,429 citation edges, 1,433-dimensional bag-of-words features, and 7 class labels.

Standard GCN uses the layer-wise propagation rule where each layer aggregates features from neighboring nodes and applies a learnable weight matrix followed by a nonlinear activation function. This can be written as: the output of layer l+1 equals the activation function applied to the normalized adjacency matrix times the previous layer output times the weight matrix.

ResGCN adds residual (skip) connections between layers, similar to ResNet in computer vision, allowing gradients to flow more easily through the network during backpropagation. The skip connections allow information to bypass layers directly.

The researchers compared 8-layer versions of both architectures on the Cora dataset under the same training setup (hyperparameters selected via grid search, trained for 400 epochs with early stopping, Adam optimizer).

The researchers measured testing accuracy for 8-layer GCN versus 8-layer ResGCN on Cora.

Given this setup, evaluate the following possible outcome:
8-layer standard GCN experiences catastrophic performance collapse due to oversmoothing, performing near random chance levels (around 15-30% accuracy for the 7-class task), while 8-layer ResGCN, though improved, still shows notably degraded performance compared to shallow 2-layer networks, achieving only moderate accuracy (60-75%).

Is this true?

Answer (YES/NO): NO